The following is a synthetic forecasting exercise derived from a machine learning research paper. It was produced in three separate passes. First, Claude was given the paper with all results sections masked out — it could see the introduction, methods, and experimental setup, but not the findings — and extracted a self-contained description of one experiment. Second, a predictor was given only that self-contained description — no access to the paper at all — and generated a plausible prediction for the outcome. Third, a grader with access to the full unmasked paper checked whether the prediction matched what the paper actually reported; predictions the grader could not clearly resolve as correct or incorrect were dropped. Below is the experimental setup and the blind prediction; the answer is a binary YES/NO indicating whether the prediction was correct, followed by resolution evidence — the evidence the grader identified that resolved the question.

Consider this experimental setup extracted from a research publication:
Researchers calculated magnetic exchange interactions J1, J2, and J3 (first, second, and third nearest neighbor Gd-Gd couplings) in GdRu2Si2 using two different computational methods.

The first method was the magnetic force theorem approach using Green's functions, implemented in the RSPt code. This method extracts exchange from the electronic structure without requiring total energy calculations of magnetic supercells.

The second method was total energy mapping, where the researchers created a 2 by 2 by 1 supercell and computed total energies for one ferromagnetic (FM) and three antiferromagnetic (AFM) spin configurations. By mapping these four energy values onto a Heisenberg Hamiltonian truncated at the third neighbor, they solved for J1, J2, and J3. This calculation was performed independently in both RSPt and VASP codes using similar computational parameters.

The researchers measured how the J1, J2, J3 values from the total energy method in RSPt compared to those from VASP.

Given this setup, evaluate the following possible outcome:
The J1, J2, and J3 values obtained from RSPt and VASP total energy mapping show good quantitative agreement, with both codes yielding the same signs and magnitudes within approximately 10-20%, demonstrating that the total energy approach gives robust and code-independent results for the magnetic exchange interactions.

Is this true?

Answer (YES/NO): NO